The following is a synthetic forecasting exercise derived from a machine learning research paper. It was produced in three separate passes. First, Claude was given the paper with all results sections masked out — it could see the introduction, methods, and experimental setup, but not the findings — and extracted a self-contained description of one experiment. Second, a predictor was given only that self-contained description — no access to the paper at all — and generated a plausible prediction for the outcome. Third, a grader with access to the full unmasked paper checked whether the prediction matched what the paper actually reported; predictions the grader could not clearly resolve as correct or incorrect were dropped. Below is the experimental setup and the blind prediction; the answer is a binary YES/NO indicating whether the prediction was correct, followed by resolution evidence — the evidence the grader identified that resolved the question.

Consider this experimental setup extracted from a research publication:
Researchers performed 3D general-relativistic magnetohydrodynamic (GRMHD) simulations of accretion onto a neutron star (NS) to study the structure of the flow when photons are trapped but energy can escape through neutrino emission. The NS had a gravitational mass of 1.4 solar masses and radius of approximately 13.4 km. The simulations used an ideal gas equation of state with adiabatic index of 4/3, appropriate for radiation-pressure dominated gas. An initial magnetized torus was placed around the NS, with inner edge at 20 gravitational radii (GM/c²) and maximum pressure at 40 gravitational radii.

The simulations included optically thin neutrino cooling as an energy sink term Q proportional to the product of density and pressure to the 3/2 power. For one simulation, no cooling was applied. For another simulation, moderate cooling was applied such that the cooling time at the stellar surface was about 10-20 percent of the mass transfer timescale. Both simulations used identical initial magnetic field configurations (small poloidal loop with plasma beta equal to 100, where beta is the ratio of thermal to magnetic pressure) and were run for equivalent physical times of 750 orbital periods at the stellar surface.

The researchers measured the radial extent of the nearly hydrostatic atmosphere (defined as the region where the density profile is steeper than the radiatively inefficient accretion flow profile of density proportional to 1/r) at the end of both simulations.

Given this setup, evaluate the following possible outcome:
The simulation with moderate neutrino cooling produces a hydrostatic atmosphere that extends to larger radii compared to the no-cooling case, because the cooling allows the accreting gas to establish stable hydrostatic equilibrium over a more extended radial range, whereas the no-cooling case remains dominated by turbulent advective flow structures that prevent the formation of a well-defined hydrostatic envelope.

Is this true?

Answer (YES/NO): NO